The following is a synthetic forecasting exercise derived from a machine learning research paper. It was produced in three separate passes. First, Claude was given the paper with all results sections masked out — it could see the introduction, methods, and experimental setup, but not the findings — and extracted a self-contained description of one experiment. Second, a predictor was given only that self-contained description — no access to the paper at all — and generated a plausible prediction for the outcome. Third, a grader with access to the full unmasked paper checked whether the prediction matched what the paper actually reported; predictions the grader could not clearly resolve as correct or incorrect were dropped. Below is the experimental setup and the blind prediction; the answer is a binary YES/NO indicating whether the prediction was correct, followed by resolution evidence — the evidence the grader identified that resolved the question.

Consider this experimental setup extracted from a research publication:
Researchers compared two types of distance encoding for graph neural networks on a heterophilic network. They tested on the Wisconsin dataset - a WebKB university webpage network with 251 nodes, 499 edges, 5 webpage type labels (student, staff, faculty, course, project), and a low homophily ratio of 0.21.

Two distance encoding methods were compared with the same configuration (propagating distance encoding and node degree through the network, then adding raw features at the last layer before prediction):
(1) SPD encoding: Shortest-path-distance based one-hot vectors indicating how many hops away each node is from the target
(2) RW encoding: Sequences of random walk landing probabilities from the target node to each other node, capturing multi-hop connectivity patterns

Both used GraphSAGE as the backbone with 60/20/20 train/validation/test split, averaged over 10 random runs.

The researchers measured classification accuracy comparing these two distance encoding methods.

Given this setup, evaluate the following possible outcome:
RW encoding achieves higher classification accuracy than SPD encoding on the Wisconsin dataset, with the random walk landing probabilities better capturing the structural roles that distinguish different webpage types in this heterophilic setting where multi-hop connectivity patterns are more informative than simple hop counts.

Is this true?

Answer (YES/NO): YES